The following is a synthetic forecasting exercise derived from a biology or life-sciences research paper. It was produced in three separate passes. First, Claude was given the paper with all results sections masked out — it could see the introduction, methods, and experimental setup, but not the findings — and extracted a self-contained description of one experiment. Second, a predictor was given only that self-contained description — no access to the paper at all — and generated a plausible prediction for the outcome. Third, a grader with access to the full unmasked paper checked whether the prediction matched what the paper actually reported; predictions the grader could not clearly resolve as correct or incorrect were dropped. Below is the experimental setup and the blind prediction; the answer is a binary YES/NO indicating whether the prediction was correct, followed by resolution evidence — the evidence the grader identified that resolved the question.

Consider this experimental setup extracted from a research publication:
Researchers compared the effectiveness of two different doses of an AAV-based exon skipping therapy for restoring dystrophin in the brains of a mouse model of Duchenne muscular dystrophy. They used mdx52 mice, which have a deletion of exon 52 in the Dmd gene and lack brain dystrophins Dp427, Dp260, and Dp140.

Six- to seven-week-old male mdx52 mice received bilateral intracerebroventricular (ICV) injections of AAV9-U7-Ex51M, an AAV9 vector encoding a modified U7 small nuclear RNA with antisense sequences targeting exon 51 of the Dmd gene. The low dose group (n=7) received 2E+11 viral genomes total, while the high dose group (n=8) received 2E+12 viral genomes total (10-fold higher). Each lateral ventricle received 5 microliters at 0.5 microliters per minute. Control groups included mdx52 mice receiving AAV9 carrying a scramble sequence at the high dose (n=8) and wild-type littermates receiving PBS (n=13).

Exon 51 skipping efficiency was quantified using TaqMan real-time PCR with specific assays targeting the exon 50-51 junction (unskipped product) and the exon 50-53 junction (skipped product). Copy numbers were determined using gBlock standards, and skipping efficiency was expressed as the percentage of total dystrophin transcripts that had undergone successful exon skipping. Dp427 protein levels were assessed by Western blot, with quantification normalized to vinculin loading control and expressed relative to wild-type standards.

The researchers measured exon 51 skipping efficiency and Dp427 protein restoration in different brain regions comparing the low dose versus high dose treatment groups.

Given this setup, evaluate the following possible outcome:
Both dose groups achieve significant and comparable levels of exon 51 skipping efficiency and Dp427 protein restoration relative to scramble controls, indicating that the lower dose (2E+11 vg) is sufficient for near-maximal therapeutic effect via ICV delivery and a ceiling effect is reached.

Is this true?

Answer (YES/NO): NO